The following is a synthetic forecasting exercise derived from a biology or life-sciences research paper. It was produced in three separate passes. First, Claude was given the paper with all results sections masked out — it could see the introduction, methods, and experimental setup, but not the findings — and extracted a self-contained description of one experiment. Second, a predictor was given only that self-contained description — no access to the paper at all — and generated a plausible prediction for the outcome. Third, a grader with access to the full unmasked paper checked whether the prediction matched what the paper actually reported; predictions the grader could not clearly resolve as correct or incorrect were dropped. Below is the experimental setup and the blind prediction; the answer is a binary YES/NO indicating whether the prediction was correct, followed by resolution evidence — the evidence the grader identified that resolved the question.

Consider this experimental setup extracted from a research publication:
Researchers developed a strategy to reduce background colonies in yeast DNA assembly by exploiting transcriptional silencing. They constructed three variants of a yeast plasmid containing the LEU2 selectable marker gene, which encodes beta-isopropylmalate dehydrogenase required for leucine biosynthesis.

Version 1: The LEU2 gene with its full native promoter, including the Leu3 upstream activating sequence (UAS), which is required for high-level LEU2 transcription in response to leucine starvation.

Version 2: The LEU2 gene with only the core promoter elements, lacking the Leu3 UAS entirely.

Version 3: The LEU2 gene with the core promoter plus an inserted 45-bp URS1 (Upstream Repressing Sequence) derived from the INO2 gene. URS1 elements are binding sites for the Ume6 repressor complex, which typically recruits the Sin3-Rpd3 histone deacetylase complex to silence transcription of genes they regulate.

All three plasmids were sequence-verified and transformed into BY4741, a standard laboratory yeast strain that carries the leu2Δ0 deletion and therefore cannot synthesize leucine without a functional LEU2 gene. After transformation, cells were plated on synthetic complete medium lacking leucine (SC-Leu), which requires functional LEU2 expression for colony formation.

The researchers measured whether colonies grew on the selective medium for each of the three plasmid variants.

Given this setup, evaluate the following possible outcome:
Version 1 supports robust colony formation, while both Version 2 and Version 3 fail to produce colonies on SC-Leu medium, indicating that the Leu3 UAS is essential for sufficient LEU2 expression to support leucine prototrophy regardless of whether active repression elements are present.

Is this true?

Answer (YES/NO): NO